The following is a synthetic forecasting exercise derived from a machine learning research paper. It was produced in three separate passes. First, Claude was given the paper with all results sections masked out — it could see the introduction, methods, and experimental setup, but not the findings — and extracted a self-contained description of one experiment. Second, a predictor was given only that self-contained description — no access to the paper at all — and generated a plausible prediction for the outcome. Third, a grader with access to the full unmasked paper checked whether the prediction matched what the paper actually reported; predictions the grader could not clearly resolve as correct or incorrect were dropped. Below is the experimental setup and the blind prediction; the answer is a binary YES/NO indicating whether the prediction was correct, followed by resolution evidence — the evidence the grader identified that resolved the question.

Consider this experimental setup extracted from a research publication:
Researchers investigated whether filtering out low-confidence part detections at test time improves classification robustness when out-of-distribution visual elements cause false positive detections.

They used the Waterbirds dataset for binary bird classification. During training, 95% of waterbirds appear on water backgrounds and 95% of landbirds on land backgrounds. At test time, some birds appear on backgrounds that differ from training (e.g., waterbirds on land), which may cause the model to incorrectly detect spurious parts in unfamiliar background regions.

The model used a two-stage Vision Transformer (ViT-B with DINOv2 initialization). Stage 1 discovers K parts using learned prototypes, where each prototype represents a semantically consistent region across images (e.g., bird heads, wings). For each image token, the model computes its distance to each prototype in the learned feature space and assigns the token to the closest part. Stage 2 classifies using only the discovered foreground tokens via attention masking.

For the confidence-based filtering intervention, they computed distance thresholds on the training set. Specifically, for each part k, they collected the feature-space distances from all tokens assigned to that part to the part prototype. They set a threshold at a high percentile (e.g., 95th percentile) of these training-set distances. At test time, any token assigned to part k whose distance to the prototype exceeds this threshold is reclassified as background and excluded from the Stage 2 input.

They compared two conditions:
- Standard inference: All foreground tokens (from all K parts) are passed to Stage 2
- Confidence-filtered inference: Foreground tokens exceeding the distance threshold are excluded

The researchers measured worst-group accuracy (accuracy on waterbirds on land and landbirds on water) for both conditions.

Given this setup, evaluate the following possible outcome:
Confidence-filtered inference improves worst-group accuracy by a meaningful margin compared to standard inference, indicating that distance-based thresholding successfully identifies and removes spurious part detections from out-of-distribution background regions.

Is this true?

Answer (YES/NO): NO